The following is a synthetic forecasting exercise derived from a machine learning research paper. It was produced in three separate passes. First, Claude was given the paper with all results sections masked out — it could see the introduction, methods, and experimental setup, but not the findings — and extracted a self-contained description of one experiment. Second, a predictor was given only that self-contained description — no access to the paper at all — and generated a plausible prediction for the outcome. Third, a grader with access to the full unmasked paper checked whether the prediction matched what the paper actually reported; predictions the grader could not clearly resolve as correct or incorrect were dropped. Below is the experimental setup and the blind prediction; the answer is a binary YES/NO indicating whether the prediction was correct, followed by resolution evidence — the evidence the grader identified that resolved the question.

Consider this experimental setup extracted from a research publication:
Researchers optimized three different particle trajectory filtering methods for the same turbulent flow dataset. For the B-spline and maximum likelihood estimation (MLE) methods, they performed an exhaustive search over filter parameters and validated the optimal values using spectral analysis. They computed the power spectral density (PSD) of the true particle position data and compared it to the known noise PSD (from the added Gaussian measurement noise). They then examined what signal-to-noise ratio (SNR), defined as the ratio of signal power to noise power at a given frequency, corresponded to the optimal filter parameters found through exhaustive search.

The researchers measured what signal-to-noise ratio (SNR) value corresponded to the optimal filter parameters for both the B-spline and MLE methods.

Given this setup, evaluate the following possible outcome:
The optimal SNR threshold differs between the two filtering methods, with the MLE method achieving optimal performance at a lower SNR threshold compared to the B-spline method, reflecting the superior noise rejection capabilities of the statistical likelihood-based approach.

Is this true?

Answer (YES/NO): NO